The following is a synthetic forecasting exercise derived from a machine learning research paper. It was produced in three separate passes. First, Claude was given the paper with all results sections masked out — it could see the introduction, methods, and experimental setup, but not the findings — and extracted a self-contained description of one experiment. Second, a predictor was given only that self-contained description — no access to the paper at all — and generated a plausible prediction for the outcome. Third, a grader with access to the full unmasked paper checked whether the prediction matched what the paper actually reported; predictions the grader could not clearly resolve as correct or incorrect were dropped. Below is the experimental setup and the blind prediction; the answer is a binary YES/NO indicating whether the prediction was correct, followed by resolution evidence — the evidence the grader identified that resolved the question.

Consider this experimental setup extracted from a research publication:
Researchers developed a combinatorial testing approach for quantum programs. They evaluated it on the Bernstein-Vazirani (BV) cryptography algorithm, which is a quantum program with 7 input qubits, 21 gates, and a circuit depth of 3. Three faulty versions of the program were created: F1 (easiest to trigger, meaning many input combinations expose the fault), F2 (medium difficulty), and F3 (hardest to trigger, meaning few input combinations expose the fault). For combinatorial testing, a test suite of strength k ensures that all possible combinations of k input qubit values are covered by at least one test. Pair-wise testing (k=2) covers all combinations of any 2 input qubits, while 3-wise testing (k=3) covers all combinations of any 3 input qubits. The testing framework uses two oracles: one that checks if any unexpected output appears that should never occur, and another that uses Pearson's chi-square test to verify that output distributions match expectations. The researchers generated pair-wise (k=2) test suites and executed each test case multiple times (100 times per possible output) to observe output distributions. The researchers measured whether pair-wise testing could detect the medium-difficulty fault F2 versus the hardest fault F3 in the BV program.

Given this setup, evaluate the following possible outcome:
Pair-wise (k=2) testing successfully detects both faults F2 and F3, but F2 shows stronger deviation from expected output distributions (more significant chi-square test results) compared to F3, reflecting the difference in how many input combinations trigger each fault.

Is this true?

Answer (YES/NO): NO